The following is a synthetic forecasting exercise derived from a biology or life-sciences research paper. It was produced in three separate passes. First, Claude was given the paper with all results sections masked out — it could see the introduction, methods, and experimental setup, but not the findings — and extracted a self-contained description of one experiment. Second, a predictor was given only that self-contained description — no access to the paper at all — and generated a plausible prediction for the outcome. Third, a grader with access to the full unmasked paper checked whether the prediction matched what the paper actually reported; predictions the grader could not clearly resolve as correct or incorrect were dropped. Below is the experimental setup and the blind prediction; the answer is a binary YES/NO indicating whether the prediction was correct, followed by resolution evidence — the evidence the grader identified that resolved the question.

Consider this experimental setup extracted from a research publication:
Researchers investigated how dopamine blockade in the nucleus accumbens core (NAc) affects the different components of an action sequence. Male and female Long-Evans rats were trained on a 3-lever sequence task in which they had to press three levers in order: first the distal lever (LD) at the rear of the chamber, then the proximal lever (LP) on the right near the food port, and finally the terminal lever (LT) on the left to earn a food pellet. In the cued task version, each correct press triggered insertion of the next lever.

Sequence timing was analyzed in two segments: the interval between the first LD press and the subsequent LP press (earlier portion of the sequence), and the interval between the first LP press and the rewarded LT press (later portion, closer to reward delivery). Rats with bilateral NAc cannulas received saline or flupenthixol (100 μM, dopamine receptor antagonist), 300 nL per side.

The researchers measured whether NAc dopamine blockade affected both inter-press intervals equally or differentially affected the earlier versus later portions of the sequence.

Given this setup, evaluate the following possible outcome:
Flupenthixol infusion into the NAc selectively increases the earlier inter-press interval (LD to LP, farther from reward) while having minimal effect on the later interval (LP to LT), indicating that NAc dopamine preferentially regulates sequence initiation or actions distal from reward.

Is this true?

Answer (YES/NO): YES